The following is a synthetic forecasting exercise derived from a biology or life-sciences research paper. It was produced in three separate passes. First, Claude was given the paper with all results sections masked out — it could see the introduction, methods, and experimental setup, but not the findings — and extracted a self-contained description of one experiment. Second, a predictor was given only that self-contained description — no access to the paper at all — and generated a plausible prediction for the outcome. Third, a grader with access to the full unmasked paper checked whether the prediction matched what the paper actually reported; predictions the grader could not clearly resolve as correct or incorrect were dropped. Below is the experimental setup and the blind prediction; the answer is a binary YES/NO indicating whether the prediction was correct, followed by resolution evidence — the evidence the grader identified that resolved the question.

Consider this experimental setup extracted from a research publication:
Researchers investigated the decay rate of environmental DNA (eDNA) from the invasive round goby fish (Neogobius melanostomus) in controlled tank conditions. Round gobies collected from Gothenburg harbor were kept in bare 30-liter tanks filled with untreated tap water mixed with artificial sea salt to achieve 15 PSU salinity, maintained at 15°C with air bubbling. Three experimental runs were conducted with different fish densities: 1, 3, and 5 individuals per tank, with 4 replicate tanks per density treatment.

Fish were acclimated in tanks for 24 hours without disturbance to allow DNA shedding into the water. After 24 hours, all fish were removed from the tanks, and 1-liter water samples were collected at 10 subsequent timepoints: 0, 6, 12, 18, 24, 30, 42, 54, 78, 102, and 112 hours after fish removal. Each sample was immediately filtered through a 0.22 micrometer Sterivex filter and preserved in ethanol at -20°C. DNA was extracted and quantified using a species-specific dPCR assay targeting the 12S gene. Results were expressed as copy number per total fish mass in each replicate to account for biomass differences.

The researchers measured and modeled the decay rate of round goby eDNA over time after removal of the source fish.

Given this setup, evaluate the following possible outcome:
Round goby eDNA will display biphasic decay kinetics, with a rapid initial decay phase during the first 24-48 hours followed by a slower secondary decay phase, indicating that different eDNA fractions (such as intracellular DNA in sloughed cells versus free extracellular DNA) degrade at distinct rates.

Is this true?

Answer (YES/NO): NO